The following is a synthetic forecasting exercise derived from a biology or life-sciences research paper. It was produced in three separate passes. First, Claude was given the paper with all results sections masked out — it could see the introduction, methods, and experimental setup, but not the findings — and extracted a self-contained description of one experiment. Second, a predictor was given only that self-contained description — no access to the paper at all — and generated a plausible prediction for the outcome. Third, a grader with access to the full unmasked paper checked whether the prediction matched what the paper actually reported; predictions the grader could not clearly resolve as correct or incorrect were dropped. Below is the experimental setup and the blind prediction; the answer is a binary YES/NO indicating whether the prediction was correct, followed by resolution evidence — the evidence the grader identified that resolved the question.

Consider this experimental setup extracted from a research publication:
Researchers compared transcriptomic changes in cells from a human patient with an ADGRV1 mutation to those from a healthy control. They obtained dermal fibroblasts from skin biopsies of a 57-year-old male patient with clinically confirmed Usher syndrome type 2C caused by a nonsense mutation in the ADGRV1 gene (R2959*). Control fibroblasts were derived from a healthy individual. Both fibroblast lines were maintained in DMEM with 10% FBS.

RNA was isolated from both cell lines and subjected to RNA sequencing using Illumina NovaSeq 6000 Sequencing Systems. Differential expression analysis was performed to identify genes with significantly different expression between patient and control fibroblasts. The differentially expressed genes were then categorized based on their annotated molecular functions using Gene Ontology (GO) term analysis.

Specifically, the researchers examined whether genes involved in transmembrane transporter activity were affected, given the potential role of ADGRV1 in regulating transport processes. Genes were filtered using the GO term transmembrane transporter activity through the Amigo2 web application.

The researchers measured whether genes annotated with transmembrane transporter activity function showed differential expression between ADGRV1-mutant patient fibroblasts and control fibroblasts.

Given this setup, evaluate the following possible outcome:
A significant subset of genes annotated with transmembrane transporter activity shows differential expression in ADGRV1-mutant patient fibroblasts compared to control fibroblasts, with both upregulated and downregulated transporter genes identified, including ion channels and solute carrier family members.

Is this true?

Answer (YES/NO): YES